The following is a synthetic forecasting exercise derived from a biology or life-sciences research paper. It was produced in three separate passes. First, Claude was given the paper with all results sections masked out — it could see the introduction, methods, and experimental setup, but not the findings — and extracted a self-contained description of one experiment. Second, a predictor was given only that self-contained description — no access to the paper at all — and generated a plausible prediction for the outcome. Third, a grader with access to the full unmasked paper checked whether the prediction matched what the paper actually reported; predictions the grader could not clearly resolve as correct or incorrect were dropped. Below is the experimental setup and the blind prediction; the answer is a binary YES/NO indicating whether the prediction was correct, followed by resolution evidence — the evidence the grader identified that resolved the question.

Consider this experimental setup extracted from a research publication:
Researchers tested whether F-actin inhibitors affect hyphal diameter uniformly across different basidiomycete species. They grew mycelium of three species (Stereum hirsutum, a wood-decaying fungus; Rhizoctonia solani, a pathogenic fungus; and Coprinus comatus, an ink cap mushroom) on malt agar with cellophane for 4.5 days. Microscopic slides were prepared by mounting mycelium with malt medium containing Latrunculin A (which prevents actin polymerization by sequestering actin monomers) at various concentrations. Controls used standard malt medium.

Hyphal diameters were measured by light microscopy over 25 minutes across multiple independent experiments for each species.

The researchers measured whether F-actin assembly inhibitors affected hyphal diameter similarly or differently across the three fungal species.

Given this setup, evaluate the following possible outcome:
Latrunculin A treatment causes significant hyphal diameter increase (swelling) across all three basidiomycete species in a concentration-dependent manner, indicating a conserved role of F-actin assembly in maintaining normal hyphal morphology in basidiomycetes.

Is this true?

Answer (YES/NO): NO